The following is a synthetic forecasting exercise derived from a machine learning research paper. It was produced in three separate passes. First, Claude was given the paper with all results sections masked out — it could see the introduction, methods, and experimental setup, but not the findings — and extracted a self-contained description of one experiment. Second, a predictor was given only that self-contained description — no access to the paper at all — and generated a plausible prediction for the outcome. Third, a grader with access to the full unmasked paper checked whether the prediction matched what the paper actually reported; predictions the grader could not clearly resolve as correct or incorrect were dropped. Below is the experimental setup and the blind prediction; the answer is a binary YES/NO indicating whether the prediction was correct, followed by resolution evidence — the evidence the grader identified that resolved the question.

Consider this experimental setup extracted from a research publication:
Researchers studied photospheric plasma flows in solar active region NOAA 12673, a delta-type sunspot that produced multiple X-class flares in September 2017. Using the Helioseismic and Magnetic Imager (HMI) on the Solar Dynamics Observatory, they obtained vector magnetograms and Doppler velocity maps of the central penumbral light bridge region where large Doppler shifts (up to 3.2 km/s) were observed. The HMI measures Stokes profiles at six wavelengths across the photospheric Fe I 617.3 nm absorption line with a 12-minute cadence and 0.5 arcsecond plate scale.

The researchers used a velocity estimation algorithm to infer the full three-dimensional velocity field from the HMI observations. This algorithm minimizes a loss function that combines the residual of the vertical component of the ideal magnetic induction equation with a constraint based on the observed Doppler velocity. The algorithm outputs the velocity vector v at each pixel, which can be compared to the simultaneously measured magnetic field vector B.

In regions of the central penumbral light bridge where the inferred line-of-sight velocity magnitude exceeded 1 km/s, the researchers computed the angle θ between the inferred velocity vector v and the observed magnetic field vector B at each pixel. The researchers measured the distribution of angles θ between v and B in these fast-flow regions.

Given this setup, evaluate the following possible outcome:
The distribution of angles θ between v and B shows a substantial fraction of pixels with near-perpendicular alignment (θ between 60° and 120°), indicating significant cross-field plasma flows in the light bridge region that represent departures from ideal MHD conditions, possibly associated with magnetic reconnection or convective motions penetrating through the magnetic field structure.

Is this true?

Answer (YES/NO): NO